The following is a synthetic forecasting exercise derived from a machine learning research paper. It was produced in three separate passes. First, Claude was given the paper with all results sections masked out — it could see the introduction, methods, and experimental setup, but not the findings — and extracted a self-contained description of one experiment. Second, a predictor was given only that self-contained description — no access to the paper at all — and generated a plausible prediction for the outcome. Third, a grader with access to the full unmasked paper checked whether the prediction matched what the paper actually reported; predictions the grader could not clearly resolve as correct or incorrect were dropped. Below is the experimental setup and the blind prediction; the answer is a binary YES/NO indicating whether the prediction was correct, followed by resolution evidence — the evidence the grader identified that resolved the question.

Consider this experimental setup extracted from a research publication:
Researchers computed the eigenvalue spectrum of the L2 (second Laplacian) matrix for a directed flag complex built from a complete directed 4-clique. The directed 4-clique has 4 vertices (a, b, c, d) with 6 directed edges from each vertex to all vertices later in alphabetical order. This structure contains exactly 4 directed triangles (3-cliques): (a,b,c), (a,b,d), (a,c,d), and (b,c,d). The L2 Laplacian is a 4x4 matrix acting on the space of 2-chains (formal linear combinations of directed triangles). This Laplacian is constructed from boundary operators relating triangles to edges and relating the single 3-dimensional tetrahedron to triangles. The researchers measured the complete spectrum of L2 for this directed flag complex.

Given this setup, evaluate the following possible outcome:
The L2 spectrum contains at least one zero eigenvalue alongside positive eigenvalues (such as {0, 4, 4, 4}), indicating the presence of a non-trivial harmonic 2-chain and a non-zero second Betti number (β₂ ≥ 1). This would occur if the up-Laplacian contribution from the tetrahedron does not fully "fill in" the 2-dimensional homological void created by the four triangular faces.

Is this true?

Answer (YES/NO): NO